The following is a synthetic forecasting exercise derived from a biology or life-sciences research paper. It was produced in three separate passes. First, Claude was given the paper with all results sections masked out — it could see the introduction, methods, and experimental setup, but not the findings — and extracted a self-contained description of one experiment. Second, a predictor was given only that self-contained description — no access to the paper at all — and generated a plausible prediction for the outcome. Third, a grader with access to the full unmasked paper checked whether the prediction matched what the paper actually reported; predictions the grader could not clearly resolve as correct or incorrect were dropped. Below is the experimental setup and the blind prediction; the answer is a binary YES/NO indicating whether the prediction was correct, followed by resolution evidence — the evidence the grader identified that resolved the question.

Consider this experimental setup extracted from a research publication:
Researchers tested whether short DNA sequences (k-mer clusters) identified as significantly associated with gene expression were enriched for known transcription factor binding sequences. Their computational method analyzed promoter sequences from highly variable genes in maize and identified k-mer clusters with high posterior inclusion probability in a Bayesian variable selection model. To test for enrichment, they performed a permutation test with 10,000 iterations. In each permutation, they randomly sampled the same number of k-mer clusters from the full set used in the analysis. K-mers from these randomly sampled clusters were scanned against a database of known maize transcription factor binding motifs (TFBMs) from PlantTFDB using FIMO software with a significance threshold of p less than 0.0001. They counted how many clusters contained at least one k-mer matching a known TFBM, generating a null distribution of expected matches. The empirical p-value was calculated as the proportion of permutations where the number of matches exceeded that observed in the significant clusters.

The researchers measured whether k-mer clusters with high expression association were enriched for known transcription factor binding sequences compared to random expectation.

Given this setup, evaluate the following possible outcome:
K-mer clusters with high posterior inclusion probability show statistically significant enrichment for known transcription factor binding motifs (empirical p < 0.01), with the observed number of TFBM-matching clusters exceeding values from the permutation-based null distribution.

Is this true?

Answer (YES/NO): YES